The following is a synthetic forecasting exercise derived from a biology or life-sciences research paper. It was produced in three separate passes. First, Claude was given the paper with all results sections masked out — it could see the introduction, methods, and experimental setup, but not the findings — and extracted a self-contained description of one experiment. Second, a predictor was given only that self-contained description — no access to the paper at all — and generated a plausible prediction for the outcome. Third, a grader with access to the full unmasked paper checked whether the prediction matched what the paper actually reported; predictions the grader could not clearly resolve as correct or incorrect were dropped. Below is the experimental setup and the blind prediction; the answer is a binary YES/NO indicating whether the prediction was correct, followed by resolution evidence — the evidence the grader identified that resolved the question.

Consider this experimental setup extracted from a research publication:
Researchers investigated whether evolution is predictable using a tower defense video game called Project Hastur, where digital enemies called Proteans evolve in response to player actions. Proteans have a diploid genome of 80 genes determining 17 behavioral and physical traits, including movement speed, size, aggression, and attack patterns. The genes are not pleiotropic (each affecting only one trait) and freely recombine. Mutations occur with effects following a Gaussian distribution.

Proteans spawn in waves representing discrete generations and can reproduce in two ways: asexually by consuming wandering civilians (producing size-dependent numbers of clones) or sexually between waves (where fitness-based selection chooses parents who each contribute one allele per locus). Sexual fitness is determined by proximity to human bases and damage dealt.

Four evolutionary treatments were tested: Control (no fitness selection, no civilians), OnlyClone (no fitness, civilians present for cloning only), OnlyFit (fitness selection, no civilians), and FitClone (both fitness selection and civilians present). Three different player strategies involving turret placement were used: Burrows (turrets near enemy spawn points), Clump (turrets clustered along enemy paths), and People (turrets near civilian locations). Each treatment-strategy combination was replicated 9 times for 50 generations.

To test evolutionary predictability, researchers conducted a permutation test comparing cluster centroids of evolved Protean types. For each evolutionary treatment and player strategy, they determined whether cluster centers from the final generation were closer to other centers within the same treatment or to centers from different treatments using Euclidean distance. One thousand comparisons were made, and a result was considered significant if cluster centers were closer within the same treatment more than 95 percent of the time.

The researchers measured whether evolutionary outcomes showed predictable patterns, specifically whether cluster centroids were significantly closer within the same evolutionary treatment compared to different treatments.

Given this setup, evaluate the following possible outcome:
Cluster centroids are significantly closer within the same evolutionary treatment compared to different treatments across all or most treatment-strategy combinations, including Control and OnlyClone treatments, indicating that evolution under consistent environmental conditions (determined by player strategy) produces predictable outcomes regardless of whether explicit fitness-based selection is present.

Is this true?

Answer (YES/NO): NO